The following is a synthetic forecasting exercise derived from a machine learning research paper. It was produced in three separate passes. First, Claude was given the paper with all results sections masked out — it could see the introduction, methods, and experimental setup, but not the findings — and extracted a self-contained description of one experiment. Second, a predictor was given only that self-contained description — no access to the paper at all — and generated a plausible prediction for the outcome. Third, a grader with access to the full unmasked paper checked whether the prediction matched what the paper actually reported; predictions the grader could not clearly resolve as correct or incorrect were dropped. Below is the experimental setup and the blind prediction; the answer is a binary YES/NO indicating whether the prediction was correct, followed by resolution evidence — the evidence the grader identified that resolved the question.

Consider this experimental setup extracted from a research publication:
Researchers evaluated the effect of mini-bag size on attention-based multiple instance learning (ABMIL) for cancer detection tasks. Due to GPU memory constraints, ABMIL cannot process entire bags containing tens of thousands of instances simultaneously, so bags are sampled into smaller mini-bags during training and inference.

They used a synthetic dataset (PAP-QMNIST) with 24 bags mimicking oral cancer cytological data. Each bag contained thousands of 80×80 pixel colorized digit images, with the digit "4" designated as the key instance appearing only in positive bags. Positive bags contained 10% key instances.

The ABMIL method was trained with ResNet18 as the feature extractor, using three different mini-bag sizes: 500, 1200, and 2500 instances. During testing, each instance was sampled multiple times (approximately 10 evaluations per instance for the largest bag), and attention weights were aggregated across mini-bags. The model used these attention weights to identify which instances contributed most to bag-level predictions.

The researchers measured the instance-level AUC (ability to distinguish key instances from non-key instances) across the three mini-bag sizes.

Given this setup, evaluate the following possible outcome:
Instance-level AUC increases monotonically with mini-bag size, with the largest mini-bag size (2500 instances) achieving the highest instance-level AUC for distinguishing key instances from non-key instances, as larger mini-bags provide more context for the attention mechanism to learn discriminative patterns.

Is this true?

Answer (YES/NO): NO